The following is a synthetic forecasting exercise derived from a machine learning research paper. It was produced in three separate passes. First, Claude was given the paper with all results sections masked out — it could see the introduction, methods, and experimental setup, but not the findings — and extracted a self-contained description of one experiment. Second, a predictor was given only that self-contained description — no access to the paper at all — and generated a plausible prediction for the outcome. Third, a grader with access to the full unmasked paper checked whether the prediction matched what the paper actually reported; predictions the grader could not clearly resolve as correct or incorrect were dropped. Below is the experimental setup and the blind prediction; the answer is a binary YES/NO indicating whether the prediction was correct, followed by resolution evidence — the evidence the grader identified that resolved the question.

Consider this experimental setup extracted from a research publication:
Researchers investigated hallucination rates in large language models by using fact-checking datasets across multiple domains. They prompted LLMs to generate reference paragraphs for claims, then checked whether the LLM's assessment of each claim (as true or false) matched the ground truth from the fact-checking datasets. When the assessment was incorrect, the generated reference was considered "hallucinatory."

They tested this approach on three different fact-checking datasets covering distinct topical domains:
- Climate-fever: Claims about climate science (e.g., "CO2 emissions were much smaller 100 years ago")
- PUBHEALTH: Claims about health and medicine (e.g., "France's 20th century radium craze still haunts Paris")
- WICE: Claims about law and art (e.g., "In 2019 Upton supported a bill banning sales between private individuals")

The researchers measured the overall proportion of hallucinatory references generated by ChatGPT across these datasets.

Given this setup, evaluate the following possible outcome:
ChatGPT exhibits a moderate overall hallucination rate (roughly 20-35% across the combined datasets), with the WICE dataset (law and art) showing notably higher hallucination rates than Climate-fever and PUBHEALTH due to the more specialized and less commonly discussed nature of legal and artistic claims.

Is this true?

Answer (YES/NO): YES